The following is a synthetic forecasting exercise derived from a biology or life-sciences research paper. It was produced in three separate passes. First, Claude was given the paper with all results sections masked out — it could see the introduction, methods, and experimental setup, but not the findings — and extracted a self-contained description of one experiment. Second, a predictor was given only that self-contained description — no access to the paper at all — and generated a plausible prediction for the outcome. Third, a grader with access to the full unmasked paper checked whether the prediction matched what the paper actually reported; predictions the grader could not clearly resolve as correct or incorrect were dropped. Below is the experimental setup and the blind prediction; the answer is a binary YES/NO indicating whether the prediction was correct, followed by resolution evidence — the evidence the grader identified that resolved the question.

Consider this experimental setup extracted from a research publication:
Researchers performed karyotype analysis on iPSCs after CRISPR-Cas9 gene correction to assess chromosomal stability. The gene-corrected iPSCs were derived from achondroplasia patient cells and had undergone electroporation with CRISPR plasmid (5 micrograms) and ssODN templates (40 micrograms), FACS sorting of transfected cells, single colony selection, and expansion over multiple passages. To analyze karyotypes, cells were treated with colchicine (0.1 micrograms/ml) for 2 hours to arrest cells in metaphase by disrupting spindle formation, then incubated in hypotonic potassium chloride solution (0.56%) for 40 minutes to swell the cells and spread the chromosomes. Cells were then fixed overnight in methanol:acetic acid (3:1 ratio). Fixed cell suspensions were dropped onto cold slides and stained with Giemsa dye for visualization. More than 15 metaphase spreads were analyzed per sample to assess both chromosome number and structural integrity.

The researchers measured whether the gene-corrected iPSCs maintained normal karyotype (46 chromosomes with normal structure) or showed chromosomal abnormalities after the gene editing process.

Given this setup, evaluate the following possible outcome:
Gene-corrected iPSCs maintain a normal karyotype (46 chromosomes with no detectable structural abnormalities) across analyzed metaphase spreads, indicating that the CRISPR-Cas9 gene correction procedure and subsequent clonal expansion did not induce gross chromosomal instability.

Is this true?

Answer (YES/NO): YES